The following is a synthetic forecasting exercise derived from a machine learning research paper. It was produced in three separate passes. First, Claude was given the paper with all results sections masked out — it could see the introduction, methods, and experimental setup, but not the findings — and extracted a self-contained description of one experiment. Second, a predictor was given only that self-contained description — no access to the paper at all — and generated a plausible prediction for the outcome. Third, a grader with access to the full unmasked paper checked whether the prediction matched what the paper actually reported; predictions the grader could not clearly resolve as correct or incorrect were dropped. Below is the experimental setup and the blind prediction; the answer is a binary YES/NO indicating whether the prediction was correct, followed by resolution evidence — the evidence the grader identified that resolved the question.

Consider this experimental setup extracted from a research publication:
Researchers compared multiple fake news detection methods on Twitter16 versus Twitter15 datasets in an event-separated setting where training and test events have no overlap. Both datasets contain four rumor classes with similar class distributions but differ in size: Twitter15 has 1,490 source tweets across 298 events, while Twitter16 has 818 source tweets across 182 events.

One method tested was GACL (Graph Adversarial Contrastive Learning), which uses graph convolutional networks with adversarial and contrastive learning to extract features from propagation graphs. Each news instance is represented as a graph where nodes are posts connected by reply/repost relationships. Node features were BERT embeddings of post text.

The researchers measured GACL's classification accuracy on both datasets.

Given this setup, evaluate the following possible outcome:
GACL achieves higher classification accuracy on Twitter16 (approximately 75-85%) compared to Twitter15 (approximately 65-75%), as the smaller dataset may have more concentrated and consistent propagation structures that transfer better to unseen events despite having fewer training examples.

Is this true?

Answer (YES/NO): NO